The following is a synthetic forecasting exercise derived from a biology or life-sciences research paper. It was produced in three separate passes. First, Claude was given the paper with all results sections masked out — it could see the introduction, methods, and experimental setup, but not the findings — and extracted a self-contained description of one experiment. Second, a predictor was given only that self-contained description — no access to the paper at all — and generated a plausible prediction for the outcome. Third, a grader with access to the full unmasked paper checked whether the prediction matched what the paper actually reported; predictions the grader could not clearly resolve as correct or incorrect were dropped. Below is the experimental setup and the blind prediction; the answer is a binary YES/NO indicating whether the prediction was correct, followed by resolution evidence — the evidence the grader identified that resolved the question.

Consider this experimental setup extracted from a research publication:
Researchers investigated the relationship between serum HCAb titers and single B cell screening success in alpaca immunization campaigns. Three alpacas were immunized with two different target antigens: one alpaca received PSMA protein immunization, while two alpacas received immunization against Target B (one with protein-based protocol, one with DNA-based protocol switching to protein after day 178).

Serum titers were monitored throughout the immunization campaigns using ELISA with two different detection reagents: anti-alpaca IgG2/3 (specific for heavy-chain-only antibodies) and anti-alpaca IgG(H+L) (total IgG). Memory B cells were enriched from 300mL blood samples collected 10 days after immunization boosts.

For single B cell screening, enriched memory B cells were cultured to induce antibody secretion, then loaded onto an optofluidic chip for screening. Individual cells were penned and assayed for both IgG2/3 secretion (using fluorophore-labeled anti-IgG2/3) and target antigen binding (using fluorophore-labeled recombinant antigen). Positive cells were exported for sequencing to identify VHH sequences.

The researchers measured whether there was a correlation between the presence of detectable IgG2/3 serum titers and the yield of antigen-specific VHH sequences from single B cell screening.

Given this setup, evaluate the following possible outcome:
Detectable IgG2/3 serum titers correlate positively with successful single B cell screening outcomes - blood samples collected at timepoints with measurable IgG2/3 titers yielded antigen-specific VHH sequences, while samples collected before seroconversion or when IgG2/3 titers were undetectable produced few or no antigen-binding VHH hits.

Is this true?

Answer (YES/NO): NO